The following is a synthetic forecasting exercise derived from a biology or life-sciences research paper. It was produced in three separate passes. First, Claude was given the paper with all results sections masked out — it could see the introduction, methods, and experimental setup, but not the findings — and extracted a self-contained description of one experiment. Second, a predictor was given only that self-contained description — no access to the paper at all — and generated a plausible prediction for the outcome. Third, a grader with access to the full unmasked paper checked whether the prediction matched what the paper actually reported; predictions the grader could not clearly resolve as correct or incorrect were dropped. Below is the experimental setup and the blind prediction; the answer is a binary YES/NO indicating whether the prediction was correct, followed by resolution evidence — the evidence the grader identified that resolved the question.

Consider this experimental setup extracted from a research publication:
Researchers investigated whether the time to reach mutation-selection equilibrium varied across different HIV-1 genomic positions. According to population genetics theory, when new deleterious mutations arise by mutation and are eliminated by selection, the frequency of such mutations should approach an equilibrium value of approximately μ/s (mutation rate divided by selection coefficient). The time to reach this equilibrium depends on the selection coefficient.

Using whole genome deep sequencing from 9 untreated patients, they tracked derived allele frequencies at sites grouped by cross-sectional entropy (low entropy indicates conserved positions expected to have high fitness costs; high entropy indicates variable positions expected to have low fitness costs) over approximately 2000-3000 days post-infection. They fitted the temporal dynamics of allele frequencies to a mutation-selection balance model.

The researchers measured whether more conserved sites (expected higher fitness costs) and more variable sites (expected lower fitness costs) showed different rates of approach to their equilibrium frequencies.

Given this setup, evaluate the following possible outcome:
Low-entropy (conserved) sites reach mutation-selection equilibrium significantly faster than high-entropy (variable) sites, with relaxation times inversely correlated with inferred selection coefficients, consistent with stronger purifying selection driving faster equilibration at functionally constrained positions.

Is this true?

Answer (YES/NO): YES